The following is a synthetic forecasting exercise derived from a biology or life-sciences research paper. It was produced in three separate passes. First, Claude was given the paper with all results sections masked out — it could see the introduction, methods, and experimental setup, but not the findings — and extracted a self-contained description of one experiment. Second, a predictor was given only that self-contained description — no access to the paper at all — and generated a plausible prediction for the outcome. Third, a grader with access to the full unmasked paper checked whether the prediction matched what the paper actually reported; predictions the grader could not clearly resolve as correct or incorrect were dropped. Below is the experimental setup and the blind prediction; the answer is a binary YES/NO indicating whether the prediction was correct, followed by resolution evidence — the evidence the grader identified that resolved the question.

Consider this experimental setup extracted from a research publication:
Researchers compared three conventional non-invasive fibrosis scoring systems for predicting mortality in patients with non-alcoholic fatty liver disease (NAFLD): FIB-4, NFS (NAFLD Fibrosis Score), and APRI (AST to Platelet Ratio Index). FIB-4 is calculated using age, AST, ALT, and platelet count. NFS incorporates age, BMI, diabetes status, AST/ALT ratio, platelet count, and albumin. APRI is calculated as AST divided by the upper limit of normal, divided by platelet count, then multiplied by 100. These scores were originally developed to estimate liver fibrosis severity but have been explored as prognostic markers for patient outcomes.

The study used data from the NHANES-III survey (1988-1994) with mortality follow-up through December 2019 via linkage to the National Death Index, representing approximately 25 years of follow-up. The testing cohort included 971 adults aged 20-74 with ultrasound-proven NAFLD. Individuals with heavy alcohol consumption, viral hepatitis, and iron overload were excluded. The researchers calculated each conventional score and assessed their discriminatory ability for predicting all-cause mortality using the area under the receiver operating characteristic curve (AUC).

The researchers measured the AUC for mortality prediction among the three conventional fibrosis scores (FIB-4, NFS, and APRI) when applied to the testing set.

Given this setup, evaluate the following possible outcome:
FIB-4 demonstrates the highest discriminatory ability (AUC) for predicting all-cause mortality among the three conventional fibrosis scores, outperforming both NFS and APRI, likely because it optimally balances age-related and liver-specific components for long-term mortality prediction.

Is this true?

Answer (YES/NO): YES